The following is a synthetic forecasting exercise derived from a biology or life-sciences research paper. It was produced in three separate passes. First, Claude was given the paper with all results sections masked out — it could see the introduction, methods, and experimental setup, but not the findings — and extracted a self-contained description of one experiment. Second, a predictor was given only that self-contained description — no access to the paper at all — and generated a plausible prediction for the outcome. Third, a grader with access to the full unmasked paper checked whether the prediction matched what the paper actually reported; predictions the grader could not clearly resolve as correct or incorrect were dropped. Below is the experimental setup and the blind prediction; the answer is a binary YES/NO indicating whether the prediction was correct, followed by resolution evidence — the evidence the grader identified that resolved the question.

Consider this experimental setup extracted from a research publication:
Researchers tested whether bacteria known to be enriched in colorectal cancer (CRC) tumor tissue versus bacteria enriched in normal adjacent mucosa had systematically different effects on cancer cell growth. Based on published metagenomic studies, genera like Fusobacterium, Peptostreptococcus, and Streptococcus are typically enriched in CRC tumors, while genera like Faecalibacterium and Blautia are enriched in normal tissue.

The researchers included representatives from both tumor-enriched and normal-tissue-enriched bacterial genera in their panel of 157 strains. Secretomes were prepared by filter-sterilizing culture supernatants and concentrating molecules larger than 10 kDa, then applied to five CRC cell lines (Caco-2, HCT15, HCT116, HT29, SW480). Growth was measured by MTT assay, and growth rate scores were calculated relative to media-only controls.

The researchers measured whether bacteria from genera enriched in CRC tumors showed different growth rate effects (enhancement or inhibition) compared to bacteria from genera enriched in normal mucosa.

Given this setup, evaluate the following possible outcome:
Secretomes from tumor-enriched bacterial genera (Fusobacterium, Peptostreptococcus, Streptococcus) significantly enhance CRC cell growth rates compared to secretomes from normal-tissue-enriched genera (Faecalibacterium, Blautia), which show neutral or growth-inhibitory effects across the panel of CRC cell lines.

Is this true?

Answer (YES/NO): NO